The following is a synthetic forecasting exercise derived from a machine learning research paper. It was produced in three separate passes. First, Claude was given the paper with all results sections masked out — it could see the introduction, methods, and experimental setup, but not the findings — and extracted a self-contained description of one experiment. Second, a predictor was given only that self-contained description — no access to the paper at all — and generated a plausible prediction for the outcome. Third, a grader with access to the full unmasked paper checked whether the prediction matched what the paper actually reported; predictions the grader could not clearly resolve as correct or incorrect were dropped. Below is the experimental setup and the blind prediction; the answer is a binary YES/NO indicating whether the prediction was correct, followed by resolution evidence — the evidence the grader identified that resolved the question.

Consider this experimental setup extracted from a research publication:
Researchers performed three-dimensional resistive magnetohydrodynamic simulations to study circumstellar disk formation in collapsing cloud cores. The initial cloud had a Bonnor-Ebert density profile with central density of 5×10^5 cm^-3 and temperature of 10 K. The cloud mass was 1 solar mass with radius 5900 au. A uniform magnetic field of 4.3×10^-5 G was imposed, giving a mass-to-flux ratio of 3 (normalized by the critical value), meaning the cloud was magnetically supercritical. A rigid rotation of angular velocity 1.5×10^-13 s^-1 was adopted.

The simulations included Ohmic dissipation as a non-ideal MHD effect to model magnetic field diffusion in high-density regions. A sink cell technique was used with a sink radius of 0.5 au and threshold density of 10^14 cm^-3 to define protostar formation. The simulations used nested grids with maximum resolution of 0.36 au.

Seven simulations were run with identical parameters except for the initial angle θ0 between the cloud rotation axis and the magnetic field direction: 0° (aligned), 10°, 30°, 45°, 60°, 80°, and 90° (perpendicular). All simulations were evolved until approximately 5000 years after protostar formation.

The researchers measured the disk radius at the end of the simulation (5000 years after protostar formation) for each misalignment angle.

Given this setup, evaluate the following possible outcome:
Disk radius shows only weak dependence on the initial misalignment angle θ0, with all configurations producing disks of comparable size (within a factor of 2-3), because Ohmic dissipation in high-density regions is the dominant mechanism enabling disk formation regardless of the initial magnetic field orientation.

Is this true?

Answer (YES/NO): NO